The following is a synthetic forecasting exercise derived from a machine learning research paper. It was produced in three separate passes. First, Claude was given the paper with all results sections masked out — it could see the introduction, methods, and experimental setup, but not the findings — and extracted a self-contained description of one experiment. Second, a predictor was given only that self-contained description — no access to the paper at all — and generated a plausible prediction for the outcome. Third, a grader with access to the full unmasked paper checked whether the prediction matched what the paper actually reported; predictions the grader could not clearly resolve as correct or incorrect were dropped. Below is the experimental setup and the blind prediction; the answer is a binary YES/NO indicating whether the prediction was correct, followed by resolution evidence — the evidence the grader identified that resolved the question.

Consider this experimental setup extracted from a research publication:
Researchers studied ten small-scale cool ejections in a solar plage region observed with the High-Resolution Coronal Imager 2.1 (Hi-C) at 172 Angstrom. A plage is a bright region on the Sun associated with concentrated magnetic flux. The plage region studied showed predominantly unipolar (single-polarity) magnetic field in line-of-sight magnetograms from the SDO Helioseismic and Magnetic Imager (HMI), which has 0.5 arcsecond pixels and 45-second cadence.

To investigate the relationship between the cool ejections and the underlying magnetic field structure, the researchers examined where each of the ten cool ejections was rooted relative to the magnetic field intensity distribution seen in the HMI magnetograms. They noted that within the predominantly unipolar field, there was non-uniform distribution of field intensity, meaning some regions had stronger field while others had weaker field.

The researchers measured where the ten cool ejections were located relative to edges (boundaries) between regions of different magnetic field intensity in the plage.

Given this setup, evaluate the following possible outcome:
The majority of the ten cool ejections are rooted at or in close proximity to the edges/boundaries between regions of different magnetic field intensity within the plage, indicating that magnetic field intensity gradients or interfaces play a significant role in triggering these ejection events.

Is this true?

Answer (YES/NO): YES